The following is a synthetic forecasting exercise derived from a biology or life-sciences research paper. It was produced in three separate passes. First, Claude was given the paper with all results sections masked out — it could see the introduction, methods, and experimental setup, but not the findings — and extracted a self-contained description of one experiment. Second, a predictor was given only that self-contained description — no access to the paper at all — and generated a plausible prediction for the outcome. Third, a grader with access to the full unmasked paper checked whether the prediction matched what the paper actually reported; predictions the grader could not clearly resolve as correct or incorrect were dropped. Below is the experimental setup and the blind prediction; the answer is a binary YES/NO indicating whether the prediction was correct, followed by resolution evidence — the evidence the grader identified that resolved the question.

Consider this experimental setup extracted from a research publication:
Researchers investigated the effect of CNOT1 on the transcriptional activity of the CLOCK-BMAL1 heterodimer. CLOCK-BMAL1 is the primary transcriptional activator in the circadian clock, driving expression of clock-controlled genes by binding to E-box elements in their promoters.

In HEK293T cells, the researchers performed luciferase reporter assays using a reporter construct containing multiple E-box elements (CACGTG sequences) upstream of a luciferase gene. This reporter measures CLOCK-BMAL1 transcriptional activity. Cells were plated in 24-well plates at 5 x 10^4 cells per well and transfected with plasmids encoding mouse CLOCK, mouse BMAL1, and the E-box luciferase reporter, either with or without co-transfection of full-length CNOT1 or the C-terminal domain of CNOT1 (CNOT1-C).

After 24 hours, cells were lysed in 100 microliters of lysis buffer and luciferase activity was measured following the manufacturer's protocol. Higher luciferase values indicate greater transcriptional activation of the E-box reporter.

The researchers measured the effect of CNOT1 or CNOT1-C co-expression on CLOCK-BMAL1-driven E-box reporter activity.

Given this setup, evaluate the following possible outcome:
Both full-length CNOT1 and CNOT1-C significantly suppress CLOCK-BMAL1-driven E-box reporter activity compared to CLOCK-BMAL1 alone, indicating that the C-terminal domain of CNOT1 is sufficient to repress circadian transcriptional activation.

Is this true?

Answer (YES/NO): YES